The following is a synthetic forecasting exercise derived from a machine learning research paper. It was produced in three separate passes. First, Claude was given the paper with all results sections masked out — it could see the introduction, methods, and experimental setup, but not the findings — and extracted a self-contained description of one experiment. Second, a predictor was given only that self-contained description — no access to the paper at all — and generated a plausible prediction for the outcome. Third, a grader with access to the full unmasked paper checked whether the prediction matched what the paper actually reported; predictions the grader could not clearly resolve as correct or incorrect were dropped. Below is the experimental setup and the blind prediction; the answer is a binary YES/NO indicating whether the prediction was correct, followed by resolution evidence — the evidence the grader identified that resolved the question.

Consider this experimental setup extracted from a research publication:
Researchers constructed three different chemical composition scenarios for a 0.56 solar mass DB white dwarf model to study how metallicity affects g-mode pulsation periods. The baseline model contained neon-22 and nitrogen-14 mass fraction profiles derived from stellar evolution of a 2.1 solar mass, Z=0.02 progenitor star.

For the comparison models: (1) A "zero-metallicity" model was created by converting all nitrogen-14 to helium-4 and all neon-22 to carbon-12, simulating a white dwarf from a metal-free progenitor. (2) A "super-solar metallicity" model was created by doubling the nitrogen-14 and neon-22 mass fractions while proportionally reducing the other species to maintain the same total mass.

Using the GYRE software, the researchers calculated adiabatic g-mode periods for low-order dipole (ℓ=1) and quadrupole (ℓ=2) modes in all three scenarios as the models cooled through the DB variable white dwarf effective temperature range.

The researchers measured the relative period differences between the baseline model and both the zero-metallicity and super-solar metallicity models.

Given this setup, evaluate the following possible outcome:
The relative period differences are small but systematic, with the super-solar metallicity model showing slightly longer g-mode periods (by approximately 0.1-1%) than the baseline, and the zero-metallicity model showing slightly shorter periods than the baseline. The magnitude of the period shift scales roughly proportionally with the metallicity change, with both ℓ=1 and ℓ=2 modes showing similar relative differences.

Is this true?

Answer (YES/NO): NO